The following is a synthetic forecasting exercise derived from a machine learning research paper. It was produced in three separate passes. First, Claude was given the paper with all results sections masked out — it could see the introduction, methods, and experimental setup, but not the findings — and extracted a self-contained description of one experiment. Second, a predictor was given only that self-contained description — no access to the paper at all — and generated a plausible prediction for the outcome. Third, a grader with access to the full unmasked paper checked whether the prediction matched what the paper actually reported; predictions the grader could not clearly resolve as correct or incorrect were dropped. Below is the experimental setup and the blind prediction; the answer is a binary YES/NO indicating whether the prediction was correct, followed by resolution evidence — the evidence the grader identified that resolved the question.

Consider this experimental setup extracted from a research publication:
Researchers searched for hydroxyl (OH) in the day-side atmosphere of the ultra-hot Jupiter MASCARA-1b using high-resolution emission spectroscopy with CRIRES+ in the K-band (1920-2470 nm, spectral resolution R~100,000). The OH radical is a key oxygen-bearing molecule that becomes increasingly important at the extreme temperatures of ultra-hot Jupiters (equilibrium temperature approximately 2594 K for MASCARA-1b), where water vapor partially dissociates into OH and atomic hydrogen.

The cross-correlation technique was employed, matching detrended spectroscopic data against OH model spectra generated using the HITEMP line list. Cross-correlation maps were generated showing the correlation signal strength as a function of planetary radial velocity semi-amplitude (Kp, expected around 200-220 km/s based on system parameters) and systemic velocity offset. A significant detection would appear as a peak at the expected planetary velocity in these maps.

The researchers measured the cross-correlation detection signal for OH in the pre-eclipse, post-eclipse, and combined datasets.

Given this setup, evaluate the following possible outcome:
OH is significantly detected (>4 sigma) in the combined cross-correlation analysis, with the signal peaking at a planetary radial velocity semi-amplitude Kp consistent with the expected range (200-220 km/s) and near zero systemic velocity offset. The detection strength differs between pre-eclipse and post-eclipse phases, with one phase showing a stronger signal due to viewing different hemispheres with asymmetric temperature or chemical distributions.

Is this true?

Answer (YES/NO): NO